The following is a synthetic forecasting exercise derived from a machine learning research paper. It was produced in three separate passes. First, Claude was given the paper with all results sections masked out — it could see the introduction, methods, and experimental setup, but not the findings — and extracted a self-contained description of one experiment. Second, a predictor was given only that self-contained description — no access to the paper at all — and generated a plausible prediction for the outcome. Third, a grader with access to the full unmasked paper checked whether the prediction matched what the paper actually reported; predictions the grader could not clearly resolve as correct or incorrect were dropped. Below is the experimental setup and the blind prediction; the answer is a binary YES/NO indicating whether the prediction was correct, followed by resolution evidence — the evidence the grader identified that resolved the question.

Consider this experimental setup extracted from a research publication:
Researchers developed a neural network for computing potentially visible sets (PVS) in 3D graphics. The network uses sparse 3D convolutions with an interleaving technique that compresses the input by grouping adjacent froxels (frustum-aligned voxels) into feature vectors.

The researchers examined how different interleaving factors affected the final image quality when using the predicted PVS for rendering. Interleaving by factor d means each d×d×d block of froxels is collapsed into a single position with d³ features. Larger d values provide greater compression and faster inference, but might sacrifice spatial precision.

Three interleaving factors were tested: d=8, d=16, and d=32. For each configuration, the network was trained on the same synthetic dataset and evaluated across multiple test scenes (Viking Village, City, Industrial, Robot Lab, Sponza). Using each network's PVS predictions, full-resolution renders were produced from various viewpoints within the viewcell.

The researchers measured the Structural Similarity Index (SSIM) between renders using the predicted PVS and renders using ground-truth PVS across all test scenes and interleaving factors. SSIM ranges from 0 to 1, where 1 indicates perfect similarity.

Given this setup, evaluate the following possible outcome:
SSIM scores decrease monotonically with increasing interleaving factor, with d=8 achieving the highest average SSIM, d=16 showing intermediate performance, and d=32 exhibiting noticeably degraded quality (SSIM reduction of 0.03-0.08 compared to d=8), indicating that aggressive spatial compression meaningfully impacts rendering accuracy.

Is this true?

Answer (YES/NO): NO